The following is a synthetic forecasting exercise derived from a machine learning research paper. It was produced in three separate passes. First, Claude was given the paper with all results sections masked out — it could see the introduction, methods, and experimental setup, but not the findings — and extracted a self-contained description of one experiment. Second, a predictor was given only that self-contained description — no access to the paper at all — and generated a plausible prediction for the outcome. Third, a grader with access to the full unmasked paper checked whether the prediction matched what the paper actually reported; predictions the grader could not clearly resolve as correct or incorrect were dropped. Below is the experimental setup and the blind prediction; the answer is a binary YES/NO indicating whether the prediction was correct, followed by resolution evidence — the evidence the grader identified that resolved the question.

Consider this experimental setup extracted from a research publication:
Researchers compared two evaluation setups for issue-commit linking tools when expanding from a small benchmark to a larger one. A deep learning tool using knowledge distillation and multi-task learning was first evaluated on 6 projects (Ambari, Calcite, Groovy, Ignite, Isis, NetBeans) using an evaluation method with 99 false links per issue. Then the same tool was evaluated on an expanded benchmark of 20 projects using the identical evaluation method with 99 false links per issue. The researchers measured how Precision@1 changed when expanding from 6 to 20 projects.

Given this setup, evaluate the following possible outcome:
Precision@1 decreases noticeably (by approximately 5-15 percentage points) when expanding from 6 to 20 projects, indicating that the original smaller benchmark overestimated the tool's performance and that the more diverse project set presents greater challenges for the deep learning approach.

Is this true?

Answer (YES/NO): NO